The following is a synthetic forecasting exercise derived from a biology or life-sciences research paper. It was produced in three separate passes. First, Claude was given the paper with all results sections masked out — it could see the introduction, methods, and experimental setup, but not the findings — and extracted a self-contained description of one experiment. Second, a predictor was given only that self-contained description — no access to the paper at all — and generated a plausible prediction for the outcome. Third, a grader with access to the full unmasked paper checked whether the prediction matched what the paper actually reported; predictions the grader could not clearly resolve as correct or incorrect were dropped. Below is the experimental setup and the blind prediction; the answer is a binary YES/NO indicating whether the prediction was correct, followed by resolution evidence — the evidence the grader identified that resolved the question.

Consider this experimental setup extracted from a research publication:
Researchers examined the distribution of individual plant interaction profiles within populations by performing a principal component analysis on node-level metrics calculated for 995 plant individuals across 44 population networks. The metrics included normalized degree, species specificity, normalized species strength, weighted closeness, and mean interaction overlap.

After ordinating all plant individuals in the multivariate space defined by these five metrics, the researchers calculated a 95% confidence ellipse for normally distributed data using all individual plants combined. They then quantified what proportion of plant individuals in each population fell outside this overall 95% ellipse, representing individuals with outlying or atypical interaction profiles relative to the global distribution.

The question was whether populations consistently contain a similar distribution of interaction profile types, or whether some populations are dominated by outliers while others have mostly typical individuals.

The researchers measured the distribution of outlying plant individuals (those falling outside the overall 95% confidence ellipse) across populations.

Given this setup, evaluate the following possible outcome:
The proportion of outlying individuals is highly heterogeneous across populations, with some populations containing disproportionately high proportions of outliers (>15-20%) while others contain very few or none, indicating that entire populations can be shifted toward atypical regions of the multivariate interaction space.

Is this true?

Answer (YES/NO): NO